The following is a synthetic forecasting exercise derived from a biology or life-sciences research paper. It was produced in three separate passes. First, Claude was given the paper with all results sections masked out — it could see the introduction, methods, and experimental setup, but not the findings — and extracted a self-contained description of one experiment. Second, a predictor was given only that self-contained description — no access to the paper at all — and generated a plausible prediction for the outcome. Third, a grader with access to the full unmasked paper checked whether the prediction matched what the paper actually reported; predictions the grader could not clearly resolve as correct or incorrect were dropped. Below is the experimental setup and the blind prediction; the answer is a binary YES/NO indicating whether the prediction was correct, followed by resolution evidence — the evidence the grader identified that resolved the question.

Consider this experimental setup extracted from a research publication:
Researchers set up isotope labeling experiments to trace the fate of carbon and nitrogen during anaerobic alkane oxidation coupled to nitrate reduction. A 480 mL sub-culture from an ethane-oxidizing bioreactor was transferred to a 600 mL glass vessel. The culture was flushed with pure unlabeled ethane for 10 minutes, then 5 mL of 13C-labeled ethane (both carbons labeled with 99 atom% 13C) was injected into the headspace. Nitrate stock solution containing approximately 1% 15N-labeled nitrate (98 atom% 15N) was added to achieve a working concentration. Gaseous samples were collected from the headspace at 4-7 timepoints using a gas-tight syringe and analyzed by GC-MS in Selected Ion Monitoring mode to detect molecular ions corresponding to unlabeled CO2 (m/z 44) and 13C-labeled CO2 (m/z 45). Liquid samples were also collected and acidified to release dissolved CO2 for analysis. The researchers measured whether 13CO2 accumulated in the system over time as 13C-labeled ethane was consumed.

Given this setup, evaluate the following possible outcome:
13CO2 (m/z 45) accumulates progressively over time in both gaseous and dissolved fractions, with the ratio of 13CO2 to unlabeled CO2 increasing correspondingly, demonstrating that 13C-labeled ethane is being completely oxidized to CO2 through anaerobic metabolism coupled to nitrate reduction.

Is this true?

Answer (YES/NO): NO